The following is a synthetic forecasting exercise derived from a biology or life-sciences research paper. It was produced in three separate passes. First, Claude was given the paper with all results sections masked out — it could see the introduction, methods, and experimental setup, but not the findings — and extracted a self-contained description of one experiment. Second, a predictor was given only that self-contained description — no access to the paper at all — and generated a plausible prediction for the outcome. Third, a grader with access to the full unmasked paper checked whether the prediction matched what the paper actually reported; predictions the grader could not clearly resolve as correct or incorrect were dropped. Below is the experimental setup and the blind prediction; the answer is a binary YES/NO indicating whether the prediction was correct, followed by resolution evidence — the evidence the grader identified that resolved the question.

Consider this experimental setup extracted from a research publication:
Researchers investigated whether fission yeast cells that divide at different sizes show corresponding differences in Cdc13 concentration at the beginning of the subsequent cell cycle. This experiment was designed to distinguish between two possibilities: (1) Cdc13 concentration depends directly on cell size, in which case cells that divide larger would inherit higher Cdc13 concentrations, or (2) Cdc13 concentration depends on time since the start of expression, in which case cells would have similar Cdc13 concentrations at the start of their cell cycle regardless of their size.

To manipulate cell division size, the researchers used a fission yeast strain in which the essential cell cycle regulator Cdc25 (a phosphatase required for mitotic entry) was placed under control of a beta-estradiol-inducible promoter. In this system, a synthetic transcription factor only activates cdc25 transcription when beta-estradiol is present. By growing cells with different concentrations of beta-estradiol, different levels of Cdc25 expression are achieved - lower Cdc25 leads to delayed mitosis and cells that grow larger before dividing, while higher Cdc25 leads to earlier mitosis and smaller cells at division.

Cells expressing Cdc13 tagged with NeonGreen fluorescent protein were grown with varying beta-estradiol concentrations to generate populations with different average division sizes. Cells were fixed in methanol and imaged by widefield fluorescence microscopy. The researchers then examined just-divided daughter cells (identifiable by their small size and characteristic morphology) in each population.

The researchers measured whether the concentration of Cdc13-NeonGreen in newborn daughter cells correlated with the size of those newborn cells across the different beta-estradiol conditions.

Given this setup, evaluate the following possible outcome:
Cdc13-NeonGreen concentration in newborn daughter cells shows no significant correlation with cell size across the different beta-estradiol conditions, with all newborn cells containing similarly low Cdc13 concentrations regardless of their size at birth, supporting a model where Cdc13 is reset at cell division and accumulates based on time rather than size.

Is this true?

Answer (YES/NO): NO